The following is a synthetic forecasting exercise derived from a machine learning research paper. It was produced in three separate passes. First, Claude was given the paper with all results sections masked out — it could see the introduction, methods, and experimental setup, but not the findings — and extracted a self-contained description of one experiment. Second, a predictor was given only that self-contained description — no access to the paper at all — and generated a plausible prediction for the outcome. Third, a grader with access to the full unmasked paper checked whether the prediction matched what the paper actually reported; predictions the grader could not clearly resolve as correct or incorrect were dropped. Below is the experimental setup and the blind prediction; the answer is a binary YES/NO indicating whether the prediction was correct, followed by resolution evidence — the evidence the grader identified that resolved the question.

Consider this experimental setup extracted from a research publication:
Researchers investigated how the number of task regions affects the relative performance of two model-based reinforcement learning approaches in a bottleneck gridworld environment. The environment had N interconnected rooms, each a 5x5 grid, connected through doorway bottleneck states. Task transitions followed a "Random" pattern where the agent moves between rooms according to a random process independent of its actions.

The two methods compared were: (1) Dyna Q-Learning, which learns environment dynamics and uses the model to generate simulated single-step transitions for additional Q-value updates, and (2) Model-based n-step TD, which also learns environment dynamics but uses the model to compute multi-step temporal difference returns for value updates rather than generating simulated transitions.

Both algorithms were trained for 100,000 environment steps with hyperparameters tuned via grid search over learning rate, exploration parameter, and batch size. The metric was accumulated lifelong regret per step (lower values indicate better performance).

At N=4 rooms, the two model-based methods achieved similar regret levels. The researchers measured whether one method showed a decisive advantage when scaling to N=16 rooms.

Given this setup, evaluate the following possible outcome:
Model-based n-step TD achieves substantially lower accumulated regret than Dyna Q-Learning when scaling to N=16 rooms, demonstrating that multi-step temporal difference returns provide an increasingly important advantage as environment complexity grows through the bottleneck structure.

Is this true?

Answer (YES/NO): NO